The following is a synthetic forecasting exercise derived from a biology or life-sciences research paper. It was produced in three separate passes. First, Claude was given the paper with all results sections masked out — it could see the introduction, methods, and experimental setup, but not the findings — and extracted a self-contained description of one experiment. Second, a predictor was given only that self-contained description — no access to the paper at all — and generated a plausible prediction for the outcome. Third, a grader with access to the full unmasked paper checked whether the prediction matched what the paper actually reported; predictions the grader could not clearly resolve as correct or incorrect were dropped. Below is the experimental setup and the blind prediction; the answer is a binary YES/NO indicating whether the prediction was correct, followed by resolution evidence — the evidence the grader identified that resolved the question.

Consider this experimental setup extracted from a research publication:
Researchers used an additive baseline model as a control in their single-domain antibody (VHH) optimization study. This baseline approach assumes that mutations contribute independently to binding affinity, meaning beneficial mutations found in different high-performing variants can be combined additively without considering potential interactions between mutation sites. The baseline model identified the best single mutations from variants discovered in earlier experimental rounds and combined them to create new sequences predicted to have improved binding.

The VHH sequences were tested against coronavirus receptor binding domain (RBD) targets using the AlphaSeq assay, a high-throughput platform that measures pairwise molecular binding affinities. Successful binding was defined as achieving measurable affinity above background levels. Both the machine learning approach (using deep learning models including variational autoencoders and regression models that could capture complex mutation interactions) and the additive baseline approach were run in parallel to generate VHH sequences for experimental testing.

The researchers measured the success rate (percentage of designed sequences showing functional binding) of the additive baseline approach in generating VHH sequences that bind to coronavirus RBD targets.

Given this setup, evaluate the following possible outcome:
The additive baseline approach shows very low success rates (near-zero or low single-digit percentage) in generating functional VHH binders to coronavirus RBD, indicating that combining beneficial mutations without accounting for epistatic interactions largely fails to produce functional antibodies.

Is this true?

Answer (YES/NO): NO